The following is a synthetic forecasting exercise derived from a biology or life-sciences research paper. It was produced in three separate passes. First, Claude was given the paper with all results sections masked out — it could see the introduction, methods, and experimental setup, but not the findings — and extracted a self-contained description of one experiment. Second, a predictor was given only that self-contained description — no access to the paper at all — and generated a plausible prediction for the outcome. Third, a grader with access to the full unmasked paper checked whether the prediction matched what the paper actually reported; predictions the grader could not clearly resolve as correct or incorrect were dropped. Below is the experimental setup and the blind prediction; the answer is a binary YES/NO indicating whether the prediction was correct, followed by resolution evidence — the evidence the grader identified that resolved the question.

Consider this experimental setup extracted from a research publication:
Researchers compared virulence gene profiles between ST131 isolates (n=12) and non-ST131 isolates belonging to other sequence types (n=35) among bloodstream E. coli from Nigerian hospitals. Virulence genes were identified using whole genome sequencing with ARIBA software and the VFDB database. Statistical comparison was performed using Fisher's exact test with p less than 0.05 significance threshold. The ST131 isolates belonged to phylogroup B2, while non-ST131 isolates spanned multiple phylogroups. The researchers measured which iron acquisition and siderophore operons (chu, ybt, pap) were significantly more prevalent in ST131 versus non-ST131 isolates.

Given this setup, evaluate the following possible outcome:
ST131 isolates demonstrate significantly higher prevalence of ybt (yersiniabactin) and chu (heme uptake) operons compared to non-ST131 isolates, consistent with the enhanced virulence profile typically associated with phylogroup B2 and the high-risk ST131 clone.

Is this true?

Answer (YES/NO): YES